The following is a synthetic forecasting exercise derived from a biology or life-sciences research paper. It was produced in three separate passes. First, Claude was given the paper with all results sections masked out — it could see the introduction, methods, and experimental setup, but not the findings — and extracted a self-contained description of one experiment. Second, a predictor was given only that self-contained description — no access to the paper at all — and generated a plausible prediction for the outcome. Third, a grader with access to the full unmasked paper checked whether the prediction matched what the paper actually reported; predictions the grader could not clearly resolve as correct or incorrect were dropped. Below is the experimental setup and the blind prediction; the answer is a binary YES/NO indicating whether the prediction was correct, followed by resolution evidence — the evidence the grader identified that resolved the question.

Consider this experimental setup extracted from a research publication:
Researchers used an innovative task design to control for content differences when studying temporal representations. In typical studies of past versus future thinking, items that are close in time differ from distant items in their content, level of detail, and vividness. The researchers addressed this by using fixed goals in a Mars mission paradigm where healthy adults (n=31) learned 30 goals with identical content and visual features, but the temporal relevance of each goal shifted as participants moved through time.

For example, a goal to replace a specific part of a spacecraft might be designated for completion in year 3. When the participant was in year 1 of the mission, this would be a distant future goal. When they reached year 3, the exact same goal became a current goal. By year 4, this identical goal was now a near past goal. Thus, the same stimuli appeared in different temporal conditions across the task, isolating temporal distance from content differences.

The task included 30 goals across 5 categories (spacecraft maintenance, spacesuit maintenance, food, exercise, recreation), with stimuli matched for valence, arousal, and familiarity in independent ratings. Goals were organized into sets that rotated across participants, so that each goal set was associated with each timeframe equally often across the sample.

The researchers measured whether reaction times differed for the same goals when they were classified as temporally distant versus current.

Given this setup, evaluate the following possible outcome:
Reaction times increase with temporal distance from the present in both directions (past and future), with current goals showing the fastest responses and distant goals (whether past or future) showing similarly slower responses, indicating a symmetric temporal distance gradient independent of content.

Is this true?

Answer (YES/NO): NO